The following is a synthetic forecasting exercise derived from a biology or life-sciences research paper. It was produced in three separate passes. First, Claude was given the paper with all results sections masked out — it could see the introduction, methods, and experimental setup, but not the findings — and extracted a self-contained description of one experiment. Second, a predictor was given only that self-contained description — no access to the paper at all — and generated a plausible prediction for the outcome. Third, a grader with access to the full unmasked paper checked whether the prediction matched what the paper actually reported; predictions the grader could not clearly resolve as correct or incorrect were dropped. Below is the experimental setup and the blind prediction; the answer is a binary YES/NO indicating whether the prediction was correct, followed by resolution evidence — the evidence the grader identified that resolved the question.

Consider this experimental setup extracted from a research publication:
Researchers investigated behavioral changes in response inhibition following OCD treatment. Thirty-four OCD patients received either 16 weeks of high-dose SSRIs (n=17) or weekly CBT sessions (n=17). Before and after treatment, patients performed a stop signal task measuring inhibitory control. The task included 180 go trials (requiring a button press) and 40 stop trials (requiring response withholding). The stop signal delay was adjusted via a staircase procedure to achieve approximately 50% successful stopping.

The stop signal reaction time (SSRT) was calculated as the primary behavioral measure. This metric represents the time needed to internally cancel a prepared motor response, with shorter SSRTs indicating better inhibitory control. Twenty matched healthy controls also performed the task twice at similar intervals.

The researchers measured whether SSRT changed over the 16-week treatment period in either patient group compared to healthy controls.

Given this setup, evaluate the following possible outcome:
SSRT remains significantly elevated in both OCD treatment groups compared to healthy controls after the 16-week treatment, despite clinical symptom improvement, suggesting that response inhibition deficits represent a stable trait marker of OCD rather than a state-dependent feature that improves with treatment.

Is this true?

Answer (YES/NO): NO